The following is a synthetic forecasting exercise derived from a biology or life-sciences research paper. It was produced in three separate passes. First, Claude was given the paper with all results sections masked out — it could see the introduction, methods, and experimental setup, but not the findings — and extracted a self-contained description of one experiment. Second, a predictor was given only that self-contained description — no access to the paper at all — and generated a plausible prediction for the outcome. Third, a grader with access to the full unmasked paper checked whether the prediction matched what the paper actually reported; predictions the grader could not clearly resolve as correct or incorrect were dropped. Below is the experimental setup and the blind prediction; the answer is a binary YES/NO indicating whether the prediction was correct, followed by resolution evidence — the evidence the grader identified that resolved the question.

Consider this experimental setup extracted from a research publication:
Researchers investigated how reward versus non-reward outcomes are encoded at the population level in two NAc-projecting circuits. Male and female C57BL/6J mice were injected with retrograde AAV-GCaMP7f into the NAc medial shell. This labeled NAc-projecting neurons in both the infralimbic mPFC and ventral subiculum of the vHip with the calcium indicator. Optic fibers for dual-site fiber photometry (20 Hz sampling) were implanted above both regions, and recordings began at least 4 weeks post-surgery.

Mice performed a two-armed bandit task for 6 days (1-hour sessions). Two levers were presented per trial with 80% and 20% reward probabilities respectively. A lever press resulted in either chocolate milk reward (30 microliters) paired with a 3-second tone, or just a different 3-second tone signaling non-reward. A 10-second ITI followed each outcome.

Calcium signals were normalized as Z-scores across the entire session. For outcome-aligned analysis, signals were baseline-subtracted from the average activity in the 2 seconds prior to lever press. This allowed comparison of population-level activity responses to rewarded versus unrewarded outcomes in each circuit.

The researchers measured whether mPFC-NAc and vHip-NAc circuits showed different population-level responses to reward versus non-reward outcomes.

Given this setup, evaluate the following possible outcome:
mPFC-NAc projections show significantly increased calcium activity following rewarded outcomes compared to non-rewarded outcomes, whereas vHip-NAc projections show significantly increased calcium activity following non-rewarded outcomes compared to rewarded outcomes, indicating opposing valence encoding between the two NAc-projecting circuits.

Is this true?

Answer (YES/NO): NO